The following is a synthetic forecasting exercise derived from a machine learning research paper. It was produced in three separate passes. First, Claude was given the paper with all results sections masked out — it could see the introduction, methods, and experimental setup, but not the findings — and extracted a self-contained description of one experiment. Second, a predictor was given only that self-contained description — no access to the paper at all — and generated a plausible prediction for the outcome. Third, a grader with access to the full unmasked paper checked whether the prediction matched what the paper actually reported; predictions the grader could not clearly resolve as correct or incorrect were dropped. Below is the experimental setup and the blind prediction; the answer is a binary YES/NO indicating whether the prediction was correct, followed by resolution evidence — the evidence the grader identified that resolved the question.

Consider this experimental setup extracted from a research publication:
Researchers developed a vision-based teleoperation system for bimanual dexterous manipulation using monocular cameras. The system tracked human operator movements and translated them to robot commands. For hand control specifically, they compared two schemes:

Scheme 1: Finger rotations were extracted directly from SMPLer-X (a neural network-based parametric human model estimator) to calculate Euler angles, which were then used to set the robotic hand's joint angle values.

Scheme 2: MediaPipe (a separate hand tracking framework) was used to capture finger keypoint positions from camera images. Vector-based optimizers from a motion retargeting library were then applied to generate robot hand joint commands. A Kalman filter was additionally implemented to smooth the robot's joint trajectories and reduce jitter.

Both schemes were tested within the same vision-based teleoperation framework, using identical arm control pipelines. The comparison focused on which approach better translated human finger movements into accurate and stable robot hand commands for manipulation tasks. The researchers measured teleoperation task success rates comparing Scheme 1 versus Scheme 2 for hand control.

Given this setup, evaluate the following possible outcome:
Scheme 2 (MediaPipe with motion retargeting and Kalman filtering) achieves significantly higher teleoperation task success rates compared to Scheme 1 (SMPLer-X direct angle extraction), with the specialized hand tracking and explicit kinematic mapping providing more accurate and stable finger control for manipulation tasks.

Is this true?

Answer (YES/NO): YES